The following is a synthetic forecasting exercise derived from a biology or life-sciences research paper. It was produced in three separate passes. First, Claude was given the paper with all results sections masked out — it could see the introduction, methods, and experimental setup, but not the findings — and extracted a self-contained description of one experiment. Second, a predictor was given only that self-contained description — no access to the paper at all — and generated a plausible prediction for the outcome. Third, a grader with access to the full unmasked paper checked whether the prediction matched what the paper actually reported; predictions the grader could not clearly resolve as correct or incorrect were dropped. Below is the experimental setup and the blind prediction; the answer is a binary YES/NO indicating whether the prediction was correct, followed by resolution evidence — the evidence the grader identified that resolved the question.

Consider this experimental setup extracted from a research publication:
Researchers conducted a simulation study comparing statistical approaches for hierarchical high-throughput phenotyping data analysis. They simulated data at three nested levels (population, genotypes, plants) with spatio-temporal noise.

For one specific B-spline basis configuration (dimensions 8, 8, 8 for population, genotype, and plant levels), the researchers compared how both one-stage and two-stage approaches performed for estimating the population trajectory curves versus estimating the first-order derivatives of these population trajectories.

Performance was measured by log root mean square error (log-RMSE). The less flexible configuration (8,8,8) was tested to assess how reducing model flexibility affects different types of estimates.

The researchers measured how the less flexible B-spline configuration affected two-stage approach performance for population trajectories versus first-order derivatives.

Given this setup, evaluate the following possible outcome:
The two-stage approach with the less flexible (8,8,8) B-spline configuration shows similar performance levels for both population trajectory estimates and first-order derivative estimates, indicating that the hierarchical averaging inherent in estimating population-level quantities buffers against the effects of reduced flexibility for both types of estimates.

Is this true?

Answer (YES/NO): NO